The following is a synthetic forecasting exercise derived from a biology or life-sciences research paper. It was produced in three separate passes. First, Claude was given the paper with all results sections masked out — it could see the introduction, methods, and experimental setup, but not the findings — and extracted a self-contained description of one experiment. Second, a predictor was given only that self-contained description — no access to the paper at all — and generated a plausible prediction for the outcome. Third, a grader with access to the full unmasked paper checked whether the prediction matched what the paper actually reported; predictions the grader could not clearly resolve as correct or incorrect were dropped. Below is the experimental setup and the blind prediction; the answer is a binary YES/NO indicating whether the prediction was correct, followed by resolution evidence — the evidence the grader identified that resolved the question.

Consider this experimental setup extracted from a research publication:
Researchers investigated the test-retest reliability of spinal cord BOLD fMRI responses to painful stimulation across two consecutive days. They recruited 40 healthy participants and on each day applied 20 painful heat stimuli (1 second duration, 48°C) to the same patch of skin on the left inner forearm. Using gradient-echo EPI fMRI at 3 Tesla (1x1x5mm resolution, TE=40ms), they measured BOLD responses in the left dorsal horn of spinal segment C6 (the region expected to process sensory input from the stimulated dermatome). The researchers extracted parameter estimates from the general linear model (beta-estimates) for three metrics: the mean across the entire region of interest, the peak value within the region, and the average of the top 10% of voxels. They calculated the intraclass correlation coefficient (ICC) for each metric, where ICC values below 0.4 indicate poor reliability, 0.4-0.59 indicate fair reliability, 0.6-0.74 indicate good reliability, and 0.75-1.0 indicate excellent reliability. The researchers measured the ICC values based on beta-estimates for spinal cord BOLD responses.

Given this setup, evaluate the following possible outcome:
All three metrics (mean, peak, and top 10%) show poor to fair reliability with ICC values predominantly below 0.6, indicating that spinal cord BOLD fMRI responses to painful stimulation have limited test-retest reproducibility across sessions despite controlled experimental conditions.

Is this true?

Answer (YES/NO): NO